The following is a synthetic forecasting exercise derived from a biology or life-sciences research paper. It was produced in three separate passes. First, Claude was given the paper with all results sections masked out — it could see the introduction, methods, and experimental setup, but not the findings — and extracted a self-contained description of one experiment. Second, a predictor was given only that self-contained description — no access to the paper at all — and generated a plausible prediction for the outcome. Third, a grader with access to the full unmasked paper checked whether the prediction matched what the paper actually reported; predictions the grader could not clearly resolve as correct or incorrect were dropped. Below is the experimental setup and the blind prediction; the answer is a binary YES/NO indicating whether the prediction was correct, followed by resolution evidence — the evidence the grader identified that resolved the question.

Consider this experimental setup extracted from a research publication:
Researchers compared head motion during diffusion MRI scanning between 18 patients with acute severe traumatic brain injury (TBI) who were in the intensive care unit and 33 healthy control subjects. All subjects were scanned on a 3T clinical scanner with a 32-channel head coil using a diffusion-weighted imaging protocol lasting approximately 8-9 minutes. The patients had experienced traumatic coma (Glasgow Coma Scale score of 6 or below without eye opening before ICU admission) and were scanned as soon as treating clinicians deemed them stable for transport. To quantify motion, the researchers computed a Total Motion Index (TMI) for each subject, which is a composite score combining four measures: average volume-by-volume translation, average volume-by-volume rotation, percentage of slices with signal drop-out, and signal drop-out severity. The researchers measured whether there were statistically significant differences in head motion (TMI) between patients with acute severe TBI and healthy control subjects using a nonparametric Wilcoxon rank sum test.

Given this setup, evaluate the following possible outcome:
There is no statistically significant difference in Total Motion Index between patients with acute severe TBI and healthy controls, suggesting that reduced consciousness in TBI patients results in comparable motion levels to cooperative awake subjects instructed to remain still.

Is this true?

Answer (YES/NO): YES